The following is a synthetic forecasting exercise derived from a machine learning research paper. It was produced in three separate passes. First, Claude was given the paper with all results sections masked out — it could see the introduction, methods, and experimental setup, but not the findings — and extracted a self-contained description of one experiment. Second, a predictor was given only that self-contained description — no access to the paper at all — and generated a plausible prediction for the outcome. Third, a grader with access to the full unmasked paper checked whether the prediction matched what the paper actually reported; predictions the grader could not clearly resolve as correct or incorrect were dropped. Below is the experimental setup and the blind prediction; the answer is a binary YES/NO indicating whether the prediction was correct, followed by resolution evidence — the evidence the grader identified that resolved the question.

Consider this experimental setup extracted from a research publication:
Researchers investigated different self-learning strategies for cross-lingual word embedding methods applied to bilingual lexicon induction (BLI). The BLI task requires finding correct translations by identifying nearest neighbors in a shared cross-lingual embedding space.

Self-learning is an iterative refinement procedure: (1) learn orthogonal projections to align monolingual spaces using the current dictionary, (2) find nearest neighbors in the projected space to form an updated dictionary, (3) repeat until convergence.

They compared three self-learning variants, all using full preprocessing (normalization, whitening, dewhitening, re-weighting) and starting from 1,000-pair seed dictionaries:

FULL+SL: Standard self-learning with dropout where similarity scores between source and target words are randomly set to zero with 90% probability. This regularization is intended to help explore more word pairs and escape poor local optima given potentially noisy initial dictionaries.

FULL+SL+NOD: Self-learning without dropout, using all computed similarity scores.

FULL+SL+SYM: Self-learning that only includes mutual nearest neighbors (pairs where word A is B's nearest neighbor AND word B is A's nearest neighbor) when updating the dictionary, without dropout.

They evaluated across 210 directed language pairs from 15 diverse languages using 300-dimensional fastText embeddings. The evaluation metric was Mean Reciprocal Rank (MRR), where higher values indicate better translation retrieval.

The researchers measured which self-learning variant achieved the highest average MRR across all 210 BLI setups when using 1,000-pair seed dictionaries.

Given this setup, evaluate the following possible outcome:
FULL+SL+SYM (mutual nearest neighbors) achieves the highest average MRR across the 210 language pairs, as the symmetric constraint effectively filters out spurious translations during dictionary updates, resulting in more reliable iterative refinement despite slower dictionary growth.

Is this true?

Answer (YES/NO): YES